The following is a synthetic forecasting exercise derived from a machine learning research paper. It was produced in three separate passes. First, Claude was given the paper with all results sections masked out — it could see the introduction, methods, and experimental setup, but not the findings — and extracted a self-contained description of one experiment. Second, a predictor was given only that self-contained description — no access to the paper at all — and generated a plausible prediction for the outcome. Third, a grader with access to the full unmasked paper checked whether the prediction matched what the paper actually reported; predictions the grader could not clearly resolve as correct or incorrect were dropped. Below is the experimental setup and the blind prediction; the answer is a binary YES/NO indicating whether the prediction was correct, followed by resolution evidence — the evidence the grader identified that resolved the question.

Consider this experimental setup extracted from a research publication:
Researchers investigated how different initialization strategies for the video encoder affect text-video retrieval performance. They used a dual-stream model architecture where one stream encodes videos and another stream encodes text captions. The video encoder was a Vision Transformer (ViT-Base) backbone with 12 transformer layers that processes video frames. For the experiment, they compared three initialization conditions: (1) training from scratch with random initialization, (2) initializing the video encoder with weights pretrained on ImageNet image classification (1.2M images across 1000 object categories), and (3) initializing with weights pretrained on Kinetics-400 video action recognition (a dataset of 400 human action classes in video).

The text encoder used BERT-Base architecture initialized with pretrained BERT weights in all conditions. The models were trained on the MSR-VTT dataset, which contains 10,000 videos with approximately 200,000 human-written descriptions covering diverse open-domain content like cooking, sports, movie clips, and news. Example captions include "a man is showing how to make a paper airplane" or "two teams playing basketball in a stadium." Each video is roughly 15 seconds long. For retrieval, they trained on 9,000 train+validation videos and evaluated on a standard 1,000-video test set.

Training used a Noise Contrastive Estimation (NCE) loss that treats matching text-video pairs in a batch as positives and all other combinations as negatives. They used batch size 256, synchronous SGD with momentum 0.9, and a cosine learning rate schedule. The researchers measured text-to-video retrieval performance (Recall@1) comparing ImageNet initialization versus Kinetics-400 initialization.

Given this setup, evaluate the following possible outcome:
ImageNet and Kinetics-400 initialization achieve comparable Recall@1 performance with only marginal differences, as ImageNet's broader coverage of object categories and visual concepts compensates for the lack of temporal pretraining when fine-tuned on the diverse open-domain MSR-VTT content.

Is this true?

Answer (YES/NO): YES